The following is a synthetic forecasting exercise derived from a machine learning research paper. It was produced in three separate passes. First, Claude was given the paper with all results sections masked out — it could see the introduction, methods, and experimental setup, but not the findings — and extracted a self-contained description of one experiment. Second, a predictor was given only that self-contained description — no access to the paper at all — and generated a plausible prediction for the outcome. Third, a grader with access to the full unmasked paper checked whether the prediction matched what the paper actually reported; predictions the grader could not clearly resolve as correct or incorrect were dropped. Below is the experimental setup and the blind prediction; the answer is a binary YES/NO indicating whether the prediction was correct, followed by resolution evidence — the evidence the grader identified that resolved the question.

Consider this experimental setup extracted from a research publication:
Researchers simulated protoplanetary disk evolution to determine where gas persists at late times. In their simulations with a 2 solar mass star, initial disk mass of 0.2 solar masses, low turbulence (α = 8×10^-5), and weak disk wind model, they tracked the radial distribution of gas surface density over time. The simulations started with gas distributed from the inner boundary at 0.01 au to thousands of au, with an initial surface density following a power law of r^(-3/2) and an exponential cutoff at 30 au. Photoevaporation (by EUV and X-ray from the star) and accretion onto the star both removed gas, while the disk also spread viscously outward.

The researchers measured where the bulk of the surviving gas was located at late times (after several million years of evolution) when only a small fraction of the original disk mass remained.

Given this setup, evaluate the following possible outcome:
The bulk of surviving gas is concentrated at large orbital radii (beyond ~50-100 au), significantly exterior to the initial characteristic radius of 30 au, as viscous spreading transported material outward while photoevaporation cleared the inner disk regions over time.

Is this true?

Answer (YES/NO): NO